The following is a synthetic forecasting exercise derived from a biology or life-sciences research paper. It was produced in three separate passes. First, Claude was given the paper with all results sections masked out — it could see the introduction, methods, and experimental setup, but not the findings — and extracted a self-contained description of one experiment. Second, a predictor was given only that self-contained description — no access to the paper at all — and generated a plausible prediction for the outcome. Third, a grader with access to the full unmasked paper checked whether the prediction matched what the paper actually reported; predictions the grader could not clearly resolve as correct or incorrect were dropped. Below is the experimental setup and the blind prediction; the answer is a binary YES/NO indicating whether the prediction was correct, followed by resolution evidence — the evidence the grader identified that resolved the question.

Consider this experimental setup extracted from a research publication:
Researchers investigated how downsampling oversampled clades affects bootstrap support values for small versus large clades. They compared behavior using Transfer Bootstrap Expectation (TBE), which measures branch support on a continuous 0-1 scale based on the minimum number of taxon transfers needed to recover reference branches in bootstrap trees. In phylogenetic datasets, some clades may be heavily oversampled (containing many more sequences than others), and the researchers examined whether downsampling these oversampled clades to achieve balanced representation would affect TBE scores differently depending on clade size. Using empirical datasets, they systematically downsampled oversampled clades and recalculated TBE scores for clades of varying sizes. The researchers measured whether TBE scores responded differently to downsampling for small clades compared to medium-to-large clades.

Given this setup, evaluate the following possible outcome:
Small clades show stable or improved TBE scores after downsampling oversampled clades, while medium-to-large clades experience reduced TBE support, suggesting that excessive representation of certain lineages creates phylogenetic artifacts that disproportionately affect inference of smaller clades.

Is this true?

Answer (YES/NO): NO